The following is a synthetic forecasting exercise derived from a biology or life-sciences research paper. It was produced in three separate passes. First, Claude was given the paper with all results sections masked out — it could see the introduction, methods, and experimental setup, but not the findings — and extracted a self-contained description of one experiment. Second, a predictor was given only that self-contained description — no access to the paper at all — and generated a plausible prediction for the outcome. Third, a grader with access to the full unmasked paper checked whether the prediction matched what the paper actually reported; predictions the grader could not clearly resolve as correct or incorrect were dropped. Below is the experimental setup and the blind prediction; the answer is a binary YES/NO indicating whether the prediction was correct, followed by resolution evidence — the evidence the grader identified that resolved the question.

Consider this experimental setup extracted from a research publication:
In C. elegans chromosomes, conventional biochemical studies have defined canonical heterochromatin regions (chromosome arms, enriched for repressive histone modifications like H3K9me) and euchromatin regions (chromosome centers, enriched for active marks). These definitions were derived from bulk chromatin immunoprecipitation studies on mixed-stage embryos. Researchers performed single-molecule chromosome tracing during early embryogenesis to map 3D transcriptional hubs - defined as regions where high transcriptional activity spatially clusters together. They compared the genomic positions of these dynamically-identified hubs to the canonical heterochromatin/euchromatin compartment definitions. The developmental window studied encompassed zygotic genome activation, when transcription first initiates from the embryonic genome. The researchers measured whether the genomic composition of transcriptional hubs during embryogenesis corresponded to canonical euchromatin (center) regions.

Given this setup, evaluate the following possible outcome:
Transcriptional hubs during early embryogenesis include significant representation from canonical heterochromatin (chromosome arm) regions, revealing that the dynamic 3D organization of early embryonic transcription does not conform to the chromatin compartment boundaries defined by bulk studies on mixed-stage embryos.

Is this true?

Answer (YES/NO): YES